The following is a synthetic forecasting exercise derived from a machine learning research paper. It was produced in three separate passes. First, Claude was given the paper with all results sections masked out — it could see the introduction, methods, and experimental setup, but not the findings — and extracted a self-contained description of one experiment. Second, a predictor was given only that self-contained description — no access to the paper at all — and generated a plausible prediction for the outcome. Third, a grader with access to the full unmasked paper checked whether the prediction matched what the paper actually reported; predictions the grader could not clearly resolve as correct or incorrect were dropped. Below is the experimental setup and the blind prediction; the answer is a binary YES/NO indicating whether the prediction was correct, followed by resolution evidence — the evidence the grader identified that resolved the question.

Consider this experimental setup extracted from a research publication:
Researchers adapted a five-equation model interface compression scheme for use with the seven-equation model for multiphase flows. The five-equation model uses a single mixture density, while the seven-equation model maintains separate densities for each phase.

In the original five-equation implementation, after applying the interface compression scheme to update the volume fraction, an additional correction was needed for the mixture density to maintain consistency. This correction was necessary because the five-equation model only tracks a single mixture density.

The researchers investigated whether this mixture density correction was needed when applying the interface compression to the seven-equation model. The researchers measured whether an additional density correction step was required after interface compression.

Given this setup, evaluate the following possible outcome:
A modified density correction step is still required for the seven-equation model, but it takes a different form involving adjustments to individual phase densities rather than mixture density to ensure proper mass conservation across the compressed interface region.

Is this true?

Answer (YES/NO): NO